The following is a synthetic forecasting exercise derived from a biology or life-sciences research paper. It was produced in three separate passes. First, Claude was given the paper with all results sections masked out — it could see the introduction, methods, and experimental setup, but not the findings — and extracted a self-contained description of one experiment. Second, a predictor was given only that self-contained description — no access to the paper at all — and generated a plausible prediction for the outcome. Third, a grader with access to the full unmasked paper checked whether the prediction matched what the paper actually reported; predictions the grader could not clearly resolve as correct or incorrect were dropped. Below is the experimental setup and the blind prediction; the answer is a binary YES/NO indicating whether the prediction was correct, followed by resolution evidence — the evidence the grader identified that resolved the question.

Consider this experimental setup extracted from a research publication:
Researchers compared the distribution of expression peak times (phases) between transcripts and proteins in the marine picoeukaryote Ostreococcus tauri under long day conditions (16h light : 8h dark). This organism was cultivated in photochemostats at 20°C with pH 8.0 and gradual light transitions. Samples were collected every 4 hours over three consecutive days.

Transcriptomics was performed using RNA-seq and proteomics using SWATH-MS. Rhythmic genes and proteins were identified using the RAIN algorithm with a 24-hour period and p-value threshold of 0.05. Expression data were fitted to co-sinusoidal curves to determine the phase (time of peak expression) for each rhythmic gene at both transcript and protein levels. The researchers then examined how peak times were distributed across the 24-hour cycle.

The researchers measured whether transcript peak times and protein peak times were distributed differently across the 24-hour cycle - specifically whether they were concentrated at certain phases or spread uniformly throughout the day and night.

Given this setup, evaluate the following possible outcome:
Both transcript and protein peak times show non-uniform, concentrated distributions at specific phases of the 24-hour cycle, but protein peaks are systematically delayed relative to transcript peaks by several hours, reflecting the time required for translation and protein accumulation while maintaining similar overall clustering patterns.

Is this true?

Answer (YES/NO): NO